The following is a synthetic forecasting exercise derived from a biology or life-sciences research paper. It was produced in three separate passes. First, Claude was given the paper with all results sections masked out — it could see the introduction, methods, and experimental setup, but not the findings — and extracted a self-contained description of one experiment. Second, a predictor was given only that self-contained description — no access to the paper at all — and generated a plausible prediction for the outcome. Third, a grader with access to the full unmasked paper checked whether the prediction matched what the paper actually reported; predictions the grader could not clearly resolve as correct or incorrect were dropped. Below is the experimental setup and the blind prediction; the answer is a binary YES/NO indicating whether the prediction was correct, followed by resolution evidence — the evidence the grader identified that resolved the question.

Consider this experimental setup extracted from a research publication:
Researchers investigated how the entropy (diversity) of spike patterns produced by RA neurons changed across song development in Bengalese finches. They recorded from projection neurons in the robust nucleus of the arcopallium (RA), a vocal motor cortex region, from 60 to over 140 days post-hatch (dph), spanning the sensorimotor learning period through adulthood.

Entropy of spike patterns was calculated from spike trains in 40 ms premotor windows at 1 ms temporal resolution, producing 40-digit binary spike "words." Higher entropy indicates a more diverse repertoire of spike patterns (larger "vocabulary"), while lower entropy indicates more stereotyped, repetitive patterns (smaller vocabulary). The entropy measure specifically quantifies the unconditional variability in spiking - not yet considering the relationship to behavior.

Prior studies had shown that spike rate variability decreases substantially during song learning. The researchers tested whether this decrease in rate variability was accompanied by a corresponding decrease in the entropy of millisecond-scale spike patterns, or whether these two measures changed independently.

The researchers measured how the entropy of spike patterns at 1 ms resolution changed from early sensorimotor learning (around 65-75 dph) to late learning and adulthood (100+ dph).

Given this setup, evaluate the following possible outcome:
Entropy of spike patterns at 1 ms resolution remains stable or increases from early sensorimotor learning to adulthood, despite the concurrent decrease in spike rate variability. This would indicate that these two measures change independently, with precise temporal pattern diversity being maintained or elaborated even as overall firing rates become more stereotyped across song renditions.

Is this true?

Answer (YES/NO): YES